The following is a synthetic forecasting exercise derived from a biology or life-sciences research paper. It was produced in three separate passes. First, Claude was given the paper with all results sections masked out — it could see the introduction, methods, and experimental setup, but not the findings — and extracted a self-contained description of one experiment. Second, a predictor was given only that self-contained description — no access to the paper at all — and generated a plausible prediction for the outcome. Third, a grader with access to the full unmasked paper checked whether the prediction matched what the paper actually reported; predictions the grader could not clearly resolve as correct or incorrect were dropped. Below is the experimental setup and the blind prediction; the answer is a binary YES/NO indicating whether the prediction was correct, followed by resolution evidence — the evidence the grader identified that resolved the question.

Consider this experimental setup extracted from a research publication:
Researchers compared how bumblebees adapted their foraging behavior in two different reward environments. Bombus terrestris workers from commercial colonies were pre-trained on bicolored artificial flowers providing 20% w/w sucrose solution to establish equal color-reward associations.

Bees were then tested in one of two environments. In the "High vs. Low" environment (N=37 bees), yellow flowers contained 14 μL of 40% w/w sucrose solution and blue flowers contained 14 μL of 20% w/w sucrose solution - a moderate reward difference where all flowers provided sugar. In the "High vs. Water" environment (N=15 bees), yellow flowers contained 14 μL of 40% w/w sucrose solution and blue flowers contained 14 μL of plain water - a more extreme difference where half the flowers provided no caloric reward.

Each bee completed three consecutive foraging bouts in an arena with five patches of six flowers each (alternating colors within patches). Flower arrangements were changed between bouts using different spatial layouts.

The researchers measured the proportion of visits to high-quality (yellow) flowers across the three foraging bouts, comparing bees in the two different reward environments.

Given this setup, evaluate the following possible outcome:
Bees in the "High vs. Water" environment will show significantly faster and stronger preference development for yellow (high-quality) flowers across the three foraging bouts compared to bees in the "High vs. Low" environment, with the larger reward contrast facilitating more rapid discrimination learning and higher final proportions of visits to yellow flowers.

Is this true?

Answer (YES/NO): YES